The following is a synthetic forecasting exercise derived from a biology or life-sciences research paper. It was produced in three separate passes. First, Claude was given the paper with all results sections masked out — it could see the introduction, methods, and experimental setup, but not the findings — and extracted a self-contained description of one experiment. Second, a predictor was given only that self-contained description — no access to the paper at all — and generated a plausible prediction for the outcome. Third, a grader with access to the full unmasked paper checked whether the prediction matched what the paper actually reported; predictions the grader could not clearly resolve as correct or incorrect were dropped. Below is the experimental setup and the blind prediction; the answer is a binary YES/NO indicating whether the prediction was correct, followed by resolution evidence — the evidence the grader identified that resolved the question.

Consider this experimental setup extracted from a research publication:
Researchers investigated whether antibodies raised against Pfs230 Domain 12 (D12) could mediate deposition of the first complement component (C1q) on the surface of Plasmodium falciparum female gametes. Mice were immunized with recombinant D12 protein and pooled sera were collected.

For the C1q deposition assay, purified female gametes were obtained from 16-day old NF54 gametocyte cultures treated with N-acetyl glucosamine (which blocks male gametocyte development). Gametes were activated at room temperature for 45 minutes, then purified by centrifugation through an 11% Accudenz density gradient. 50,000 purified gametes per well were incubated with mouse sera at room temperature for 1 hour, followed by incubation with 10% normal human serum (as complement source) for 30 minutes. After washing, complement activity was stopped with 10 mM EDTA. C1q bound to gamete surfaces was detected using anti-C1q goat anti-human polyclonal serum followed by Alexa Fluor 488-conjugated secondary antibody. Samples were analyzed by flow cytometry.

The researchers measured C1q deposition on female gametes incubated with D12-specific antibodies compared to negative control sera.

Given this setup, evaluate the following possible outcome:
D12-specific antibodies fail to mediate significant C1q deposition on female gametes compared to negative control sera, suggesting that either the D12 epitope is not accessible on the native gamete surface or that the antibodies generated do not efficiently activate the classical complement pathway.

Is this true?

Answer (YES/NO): NO